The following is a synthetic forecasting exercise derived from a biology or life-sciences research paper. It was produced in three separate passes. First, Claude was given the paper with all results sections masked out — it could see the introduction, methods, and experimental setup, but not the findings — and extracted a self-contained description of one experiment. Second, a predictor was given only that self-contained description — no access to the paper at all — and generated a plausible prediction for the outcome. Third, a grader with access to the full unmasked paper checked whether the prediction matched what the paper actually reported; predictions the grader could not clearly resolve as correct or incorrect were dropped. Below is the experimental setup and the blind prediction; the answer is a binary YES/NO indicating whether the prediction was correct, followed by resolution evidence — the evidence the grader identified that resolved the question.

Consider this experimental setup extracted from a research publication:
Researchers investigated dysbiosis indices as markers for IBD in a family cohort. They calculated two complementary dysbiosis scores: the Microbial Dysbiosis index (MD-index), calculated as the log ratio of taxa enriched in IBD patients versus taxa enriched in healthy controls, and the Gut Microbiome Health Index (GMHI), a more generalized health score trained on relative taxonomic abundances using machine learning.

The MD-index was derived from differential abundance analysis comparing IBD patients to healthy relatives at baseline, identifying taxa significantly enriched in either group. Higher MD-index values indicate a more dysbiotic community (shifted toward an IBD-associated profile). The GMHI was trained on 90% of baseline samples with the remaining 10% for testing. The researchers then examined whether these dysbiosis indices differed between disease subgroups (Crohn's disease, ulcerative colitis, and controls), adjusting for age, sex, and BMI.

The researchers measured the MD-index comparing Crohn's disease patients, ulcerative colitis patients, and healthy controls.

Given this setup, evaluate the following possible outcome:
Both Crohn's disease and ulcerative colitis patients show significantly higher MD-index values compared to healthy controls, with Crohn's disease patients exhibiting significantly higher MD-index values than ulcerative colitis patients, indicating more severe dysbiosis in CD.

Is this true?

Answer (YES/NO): YES